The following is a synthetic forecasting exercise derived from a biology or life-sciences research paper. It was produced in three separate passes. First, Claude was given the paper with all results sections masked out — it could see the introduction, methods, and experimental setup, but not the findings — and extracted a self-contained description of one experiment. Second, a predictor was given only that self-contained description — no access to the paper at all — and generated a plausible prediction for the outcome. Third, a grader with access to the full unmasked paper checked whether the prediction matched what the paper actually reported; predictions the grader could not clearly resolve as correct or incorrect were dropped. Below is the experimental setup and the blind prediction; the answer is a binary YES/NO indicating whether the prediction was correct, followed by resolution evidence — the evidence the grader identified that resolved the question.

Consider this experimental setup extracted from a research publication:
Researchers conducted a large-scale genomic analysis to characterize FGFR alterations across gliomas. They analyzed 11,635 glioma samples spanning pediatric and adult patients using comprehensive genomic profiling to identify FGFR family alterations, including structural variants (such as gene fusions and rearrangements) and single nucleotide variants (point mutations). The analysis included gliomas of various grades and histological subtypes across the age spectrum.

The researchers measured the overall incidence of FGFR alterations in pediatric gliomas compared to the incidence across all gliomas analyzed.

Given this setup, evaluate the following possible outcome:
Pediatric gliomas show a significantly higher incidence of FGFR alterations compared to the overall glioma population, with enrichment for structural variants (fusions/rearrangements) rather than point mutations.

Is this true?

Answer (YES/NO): NO